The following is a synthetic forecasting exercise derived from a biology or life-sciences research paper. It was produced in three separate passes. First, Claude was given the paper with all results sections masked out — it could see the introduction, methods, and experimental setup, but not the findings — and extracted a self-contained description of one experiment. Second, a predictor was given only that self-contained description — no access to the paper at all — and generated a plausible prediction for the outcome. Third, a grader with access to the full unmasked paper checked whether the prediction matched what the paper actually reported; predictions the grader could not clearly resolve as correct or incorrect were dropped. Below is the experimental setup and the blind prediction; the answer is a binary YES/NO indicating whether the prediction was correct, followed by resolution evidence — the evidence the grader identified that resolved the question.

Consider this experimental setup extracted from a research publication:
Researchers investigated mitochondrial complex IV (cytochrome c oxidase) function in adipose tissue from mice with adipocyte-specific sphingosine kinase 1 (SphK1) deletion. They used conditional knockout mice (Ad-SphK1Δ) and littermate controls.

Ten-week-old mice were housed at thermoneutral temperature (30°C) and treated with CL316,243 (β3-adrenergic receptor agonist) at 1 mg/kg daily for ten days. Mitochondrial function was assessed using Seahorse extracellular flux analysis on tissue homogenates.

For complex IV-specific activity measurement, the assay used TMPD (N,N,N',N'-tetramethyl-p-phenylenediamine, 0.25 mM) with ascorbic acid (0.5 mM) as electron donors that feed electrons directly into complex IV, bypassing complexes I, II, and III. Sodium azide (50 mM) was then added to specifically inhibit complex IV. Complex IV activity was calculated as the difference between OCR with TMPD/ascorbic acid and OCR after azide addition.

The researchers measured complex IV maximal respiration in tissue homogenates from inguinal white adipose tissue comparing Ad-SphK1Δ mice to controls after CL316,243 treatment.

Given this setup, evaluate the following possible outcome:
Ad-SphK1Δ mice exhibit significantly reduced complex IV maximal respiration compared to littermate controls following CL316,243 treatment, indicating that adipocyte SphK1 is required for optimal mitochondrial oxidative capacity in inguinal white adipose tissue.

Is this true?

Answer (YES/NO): YES